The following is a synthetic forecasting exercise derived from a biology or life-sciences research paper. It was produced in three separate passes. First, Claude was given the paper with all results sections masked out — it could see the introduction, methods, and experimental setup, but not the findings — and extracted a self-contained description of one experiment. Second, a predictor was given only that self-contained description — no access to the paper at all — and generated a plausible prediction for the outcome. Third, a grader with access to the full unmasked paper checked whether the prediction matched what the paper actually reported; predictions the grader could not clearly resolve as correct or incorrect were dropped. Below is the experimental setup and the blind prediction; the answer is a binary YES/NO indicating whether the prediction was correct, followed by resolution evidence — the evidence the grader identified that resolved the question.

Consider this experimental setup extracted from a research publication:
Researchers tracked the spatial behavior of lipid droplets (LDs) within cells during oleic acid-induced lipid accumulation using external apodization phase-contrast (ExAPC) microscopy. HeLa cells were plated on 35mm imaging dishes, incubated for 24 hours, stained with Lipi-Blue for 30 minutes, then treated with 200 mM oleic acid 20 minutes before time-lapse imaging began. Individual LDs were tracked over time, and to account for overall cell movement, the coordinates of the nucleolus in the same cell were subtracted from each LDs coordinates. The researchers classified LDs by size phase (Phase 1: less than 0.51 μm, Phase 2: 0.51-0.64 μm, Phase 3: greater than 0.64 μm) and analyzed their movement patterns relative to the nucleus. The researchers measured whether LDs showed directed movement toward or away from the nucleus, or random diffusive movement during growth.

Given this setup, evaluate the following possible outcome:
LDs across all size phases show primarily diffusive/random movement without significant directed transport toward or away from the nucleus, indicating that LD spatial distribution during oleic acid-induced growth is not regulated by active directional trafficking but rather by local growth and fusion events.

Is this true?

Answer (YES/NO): NO